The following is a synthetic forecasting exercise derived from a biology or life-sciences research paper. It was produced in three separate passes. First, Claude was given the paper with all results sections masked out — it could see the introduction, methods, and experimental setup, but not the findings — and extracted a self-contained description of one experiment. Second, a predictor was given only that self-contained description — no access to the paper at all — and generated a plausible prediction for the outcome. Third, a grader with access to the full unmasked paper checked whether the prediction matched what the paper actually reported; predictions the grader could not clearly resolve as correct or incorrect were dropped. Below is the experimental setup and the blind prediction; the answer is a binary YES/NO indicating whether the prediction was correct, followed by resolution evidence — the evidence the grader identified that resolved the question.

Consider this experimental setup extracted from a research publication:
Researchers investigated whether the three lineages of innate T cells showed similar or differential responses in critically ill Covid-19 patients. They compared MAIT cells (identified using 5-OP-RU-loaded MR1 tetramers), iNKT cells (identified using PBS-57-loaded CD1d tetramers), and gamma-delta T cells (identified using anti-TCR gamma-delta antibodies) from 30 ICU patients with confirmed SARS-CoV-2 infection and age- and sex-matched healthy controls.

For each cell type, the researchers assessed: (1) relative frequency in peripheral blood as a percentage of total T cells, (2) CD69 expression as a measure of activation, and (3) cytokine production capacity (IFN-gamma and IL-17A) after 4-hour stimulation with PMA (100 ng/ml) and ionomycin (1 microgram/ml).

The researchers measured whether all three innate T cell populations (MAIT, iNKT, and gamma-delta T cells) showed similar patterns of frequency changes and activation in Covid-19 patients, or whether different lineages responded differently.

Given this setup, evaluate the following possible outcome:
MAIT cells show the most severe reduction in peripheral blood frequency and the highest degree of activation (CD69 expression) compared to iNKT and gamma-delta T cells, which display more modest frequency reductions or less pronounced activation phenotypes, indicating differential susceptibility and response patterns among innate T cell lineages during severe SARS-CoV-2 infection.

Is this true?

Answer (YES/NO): NO